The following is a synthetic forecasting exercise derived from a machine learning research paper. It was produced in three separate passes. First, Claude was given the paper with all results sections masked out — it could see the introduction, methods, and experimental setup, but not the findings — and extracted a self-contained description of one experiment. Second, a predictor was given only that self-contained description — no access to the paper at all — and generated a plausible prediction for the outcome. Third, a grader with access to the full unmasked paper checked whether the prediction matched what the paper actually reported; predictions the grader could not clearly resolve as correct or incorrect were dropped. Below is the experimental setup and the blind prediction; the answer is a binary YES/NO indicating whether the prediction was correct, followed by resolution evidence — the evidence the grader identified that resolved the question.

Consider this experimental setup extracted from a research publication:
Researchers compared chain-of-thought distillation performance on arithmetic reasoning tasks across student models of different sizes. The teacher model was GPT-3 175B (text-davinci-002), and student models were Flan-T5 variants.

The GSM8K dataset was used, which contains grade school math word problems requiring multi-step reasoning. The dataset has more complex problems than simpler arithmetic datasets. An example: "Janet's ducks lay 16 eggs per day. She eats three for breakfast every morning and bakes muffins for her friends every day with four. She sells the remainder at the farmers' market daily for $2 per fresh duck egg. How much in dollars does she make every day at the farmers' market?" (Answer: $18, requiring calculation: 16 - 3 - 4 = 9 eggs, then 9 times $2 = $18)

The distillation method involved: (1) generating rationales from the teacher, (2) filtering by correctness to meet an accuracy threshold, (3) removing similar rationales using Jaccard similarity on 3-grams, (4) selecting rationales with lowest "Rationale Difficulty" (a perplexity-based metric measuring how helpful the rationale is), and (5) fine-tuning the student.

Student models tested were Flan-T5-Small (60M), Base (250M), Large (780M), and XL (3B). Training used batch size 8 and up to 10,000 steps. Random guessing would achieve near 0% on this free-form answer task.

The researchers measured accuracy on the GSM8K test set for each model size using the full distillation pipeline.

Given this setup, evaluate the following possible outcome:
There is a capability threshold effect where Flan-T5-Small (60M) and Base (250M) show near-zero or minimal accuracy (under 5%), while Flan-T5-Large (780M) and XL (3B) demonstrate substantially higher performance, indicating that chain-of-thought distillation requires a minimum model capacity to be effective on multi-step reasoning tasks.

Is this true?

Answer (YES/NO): NO